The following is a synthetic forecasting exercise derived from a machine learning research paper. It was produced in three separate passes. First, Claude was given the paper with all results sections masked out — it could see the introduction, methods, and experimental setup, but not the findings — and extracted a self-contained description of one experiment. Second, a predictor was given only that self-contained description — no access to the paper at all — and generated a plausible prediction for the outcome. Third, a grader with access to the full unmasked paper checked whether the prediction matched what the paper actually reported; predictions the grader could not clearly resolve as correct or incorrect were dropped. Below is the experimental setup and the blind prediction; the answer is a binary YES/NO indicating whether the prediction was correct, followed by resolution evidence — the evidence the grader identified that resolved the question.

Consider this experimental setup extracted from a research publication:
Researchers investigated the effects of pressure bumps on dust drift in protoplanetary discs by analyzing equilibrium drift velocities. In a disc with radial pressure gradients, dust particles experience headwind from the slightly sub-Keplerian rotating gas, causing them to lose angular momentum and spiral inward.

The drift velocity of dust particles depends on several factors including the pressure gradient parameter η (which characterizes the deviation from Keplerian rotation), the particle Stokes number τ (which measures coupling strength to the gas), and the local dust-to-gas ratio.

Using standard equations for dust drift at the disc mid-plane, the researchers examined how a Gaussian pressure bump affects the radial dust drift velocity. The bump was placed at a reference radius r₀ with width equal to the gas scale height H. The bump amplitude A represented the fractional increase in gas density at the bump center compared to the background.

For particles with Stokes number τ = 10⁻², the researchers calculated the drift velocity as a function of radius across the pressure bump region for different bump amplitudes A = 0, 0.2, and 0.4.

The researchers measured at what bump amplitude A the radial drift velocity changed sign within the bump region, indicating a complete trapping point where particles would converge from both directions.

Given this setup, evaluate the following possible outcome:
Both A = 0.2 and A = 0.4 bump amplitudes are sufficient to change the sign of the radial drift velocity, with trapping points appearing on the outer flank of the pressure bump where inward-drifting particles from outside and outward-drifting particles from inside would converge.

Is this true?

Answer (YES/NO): NO